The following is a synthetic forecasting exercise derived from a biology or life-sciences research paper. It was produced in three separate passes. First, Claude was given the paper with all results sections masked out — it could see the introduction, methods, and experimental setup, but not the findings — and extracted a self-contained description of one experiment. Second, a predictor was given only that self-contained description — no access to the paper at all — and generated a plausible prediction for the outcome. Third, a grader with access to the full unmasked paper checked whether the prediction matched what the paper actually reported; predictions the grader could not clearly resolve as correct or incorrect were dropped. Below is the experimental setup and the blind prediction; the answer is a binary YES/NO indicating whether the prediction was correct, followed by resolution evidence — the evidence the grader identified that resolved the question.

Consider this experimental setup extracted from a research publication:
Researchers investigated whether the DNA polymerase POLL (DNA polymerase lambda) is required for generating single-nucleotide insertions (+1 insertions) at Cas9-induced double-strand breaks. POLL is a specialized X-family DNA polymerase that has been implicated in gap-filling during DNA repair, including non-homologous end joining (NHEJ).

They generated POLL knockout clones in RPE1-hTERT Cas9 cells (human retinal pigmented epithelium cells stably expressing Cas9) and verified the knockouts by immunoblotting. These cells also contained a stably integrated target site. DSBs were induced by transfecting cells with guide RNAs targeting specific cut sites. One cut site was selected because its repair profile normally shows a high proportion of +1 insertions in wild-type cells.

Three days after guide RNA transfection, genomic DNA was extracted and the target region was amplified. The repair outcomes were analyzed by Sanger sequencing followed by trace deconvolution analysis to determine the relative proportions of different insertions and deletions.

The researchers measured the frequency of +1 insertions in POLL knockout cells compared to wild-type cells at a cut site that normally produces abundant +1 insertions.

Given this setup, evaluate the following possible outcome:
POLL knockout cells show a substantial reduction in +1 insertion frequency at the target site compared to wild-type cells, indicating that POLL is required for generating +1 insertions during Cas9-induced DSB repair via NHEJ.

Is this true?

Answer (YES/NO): YES